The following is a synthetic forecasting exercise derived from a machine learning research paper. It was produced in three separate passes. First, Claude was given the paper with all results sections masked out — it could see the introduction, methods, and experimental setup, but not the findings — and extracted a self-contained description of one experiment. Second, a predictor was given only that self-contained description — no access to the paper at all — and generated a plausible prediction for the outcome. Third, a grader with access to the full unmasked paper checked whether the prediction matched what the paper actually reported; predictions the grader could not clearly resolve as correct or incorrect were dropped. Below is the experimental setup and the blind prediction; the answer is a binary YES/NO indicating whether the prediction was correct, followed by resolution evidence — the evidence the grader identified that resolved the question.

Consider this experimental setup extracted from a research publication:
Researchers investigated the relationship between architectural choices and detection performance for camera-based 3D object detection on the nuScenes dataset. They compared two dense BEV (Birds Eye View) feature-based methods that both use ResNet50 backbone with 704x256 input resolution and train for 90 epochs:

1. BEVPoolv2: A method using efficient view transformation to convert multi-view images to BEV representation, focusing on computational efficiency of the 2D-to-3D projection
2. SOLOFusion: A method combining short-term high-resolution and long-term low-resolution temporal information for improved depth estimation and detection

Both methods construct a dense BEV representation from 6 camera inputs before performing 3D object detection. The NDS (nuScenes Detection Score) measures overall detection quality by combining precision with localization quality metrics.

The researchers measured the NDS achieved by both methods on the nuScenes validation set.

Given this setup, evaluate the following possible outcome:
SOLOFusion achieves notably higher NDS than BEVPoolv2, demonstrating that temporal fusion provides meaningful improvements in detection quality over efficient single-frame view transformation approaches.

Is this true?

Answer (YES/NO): YES